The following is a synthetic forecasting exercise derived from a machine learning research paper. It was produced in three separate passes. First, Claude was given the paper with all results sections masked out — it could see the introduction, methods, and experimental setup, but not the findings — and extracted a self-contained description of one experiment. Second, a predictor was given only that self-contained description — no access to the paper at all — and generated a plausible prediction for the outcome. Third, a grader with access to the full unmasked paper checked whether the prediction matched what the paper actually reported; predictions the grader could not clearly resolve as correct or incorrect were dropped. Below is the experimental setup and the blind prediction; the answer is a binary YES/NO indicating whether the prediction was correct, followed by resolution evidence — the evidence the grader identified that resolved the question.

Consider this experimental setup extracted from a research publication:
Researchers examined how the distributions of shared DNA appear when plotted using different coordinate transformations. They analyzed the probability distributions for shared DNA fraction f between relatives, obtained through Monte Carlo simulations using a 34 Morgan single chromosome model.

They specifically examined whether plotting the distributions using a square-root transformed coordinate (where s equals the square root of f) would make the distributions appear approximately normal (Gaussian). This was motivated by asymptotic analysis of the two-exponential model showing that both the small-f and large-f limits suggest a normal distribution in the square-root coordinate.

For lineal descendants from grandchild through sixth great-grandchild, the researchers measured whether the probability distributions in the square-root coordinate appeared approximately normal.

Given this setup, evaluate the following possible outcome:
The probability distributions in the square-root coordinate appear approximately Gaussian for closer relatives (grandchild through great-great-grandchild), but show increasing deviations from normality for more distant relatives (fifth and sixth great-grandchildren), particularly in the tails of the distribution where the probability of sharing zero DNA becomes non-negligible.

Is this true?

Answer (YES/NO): NO